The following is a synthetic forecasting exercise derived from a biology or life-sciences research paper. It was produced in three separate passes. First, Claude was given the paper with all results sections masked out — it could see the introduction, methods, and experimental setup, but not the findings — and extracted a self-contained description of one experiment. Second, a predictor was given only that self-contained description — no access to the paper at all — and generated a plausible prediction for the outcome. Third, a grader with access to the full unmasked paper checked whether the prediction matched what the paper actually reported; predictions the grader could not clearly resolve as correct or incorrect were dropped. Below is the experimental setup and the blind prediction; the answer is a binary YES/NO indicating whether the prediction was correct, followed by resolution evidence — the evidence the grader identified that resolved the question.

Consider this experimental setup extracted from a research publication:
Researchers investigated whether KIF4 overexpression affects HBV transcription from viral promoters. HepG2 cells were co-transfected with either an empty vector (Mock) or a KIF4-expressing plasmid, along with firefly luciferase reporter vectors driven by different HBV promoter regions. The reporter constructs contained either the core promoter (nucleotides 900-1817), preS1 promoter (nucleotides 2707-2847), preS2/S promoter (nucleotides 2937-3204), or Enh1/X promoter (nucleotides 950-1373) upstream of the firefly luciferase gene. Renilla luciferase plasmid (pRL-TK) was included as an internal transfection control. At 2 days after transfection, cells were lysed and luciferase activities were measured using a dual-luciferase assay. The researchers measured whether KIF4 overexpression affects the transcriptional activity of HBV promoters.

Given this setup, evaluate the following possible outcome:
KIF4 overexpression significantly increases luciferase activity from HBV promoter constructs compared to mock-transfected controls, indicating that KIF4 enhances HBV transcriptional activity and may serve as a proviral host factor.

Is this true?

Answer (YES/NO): NO